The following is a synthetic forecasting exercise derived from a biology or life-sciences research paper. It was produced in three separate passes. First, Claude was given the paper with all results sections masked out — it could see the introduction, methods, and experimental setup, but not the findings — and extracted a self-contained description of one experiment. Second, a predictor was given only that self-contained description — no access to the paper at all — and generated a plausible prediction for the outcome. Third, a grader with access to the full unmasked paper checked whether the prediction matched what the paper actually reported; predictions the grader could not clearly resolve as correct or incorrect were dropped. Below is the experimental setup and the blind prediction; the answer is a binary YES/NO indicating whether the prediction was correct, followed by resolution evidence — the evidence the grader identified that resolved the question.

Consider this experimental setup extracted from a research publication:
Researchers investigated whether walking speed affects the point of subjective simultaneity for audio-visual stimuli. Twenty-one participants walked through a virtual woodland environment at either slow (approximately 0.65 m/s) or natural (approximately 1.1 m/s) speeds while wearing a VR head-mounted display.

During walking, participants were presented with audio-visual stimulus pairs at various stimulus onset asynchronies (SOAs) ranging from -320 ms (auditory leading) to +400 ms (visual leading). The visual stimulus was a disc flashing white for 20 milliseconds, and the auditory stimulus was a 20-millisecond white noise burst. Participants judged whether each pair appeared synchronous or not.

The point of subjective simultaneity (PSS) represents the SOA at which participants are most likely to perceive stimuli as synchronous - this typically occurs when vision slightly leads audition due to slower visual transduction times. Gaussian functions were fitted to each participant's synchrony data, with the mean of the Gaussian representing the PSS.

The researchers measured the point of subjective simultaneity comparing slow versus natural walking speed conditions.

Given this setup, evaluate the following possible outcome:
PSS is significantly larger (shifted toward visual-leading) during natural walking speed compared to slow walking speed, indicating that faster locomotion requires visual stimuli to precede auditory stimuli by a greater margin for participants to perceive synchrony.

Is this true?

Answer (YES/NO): NO